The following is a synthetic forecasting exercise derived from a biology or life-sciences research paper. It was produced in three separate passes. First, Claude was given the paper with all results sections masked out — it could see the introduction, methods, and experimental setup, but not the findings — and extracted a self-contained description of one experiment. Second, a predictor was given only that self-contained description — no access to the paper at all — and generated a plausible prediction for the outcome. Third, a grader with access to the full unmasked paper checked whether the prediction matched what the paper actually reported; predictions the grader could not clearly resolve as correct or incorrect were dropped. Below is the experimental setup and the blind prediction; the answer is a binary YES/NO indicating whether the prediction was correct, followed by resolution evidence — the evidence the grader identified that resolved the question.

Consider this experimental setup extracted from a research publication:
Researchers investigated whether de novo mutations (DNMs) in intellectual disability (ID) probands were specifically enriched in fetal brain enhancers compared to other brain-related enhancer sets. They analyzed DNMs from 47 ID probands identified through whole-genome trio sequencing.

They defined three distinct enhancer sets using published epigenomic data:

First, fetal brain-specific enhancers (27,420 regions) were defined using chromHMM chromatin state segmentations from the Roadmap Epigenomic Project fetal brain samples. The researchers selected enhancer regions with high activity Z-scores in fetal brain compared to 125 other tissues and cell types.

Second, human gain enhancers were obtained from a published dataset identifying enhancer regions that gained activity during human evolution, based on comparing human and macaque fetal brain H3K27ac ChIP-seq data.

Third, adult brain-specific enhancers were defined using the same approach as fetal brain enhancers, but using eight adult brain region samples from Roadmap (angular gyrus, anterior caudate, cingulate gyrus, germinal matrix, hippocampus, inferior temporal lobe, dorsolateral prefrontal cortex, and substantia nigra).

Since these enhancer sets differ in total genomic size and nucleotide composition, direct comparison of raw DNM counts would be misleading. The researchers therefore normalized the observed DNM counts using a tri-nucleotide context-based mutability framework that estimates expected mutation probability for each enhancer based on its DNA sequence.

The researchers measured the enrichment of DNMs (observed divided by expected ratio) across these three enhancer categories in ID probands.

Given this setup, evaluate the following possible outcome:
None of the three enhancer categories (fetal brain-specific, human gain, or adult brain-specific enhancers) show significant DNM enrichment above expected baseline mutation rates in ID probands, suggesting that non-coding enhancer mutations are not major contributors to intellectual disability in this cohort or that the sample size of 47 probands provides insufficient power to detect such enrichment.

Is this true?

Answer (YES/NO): NO